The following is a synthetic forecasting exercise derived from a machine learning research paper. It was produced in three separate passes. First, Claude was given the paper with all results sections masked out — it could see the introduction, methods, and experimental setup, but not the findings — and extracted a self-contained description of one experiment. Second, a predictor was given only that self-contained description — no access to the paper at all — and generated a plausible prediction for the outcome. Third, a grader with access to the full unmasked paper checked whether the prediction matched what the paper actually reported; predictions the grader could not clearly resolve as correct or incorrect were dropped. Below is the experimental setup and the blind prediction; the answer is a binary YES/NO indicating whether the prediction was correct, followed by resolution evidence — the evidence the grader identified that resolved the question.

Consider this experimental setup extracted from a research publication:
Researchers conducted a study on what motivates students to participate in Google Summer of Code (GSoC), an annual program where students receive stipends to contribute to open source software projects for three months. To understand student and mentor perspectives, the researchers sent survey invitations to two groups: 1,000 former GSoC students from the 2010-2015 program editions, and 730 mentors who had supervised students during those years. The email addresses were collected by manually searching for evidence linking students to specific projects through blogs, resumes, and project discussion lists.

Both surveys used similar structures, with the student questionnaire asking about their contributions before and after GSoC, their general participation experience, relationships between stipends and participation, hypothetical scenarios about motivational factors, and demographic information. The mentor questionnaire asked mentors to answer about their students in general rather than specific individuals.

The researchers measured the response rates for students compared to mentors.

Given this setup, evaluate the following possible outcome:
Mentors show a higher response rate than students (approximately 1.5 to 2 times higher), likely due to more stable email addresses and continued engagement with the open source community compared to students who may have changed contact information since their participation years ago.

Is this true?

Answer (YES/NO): NO